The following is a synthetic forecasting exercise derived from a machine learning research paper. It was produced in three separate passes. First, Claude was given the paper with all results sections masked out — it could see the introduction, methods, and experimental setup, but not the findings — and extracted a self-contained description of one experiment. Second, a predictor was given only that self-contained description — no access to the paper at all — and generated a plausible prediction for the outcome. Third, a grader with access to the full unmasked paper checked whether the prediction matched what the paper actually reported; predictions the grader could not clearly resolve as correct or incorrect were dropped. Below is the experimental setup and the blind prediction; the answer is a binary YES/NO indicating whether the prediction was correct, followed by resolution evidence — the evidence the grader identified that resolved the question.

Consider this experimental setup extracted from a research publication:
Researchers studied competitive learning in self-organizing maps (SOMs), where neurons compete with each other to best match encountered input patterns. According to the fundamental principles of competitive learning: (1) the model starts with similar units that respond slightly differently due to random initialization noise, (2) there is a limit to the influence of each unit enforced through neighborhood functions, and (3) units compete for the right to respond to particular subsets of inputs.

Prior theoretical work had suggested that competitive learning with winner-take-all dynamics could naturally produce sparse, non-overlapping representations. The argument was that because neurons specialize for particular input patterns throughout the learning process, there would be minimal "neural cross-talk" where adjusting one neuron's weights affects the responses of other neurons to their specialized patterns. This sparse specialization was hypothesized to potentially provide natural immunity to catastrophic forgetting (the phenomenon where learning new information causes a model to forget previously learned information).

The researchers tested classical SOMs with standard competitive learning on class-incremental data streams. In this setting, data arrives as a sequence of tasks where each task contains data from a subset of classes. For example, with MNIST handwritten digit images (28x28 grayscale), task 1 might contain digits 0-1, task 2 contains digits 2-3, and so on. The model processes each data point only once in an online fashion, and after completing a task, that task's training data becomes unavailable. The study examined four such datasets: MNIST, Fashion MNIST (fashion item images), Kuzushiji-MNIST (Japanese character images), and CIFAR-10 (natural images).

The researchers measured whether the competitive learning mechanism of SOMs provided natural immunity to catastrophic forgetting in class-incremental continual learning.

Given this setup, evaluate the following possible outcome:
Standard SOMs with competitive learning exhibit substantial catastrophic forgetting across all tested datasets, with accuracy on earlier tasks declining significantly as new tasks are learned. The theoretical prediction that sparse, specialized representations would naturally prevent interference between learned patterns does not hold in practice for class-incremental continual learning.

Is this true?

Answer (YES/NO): YES